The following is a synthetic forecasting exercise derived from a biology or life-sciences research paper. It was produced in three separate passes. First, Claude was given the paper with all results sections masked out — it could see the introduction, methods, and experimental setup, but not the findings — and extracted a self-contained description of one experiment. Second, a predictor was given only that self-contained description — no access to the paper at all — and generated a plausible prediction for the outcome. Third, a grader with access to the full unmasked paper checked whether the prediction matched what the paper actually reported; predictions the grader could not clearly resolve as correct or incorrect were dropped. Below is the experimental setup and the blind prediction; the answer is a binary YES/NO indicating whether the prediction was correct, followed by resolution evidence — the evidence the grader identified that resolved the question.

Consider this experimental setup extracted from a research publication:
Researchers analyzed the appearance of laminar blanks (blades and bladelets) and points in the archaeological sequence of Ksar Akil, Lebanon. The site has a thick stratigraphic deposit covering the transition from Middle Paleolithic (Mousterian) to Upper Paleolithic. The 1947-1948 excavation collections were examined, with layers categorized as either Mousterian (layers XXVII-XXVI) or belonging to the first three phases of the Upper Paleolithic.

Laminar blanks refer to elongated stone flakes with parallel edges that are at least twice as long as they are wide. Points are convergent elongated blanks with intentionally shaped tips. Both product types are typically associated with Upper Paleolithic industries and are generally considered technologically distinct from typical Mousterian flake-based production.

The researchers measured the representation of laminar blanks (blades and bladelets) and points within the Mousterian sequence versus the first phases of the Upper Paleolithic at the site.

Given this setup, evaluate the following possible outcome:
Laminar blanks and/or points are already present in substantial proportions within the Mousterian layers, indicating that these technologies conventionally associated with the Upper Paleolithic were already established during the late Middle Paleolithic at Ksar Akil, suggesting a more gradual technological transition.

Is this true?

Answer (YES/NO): NO